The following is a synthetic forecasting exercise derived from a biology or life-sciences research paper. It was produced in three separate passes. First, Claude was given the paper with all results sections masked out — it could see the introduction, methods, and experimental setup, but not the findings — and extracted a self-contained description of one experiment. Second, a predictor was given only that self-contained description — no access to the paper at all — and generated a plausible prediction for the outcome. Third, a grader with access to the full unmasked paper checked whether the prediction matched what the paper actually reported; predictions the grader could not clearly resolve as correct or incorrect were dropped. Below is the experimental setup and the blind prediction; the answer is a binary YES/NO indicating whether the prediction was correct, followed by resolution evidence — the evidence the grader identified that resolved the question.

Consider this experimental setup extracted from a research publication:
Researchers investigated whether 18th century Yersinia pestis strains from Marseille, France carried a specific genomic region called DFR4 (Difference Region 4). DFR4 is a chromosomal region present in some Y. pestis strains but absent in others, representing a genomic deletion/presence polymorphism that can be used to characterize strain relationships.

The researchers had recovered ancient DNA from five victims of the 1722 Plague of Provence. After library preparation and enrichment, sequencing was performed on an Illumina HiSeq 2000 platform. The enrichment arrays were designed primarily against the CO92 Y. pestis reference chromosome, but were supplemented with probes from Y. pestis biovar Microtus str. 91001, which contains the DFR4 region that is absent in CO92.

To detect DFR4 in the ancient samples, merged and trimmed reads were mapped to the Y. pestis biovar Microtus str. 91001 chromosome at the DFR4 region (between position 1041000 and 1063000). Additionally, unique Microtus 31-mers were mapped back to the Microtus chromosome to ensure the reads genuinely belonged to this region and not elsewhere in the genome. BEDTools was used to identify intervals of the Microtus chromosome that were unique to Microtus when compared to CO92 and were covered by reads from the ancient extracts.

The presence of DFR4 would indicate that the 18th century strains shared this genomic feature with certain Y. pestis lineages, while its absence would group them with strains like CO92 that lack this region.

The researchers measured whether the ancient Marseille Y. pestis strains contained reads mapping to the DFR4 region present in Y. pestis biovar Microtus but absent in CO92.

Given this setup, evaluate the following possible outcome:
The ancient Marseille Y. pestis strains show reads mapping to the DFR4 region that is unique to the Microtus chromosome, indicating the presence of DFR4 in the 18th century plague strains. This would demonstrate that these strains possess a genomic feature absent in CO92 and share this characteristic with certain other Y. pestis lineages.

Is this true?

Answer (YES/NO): YES